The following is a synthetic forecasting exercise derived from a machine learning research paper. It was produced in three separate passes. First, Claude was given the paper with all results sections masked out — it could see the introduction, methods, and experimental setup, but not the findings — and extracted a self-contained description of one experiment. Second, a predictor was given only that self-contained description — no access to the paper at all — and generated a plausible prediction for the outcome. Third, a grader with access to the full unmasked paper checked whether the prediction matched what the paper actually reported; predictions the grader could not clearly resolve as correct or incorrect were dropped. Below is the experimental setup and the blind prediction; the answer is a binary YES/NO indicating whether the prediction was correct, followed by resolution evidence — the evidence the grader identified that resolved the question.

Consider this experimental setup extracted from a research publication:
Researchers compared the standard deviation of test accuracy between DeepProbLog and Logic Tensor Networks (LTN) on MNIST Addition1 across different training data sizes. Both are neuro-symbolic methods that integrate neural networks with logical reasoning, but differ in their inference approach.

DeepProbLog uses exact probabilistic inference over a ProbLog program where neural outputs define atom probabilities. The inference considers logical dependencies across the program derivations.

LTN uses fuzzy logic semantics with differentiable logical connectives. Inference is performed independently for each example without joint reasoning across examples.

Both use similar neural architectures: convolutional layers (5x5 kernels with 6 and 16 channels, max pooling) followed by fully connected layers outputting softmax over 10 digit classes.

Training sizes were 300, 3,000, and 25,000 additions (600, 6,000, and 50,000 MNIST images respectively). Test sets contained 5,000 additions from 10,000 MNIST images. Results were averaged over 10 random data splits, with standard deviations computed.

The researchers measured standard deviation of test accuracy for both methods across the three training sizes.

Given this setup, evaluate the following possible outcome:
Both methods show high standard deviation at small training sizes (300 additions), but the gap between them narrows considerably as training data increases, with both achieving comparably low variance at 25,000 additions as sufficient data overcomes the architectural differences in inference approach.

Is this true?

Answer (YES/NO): NO